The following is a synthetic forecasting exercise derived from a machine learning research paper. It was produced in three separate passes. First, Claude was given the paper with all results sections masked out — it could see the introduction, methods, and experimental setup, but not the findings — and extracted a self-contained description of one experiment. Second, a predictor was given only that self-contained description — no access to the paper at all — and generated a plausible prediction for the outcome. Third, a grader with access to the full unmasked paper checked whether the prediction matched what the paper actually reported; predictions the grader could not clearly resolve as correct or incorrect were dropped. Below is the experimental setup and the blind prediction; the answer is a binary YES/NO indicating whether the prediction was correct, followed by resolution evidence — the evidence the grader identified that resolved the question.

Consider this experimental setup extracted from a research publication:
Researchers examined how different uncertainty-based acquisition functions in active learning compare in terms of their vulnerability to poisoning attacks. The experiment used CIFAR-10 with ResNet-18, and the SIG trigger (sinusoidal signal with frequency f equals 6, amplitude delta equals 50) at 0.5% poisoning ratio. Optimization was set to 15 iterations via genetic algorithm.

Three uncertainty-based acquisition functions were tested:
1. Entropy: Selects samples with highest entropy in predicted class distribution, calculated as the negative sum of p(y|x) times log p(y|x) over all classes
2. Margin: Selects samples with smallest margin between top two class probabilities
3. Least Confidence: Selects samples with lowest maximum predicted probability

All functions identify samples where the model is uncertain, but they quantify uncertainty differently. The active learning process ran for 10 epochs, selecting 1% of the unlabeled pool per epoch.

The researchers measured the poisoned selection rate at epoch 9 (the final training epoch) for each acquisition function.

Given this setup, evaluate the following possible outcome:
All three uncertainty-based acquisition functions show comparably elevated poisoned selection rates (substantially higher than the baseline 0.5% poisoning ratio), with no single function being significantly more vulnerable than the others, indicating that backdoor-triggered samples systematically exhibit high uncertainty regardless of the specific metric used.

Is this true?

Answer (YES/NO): NO